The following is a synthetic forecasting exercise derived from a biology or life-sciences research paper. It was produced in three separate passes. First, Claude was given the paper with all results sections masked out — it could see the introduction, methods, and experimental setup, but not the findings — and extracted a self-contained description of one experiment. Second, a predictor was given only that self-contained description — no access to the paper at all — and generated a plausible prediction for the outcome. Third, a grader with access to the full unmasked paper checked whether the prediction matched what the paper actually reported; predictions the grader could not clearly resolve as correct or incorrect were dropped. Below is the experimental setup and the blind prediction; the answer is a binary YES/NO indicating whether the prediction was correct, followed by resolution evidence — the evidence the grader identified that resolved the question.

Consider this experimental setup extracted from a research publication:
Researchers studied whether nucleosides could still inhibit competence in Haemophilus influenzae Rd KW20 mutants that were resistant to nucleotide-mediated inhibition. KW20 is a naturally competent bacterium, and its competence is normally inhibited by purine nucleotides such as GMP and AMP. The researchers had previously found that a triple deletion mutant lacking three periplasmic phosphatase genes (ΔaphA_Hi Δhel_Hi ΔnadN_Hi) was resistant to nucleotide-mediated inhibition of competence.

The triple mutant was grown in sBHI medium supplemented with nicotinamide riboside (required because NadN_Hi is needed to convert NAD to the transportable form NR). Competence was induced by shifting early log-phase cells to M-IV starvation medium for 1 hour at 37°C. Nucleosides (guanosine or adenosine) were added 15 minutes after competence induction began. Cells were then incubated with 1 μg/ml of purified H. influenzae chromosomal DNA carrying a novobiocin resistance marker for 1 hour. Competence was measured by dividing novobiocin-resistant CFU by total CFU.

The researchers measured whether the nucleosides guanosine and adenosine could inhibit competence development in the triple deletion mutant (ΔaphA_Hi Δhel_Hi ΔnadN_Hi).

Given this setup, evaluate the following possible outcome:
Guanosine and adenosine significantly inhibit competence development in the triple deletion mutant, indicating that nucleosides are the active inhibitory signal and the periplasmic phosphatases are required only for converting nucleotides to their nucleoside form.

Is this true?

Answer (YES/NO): YES